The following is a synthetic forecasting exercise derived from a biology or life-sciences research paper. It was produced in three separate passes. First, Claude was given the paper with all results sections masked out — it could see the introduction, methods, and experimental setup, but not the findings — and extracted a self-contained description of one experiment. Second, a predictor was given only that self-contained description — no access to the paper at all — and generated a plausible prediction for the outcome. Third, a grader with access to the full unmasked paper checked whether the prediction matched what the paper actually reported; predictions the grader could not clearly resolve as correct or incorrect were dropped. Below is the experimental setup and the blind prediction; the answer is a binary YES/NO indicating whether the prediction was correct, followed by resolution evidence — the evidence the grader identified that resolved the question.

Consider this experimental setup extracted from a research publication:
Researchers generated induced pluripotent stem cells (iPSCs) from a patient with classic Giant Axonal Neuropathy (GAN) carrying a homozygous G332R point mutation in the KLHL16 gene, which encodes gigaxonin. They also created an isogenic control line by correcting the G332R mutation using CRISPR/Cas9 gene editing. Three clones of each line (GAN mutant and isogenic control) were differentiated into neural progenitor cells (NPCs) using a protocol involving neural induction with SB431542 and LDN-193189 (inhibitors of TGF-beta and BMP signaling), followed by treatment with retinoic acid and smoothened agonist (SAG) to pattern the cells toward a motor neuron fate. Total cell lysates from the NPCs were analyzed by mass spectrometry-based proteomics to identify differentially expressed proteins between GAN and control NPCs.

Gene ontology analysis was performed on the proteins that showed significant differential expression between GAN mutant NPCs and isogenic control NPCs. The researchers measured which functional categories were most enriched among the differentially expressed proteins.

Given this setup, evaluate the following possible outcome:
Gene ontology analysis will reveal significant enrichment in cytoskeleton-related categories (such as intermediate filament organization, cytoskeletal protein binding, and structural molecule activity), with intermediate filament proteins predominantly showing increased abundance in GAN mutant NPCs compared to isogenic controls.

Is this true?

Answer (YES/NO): NO